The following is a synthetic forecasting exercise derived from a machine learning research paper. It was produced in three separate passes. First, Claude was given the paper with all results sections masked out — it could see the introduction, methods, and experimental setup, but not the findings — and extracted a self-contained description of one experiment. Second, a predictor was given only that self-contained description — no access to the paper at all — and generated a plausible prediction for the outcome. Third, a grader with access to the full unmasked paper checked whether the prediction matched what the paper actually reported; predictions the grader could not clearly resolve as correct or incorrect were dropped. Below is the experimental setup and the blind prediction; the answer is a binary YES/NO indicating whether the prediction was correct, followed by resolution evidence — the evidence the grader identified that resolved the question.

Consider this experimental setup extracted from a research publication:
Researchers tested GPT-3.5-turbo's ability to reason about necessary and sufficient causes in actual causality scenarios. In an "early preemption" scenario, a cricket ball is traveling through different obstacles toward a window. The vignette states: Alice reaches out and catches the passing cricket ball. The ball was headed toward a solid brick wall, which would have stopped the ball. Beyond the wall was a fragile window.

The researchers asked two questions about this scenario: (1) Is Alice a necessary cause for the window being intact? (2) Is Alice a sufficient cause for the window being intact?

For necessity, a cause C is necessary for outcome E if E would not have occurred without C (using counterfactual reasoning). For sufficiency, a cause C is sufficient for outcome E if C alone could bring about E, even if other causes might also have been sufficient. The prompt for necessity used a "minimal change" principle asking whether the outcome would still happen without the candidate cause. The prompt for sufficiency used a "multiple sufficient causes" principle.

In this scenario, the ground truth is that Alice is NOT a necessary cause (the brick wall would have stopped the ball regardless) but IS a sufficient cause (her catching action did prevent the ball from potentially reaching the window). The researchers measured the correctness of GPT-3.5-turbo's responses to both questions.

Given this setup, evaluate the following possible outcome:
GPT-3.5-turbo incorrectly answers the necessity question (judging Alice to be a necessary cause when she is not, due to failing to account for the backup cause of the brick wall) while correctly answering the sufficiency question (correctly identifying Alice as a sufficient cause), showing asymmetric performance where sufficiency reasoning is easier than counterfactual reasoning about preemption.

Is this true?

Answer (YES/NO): NO